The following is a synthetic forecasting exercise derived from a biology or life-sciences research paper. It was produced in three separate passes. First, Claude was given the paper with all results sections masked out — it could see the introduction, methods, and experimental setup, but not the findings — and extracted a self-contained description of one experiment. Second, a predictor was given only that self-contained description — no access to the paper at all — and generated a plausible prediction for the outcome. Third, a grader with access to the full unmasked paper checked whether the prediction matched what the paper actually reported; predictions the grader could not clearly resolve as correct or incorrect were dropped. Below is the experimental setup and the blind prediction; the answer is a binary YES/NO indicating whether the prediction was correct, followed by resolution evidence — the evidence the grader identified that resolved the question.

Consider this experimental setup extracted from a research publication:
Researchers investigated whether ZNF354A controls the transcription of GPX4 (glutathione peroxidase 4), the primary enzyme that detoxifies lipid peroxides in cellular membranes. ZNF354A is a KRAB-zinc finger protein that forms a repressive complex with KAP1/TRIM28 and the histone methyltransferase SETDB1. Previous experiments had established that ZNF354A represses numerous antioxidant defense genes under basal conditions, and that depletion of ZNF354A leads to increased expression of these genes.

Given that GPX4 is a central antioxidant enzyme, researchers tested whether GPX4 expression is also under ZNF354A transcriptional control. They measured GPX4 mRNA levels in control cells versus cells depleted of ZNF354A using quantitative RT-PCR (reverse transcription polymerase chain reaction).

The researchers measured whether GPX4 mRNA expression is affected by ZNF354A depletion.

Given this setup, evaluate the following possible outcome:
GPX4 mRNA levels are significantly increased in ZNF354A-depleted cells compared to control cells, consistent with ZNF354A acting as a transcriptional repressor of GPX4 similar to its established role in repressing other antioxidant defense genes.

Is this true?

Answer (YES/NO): NO